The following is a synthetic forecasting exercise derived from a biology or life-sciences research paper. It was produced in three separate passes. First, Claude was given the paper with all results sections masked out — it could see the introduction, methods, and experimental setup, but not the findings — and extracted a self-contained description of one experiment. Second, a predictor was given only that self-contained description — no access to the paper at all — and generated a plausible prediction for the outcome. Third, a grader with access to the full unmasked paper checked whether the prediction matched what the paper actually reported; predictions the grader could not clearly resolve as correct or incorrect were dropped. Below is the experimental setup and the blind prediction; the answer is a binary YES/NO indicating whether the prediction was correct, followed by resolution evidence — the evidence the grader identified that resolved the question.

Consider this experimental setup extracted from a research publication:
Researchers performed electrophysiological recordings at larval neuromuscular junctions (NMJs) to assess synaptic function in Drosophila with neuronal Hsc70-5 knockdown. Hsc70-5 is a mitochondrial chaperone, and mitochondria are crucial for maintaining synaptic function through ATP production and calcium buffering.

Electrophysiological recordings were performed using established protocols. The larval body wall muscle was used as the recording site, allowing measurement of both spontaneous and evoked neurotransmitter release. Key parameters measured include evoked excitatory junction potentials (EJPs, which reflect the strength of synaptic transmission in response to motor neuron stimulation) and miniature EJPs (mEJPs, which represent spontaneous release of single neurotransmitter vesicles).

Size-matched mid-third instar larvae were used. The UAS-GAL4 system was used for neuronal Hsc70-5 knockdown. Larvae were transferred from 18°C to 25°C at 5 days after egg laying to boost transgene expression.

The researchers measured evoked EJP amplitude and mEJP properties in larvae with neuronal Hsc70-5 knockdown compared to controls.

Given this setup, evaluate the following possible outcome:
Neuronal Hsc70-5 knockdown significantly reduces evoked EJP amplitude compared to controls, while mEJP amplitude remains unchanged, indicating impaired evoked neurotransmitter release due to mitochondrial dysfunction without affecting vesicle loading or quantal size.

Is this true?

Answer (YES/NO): NO